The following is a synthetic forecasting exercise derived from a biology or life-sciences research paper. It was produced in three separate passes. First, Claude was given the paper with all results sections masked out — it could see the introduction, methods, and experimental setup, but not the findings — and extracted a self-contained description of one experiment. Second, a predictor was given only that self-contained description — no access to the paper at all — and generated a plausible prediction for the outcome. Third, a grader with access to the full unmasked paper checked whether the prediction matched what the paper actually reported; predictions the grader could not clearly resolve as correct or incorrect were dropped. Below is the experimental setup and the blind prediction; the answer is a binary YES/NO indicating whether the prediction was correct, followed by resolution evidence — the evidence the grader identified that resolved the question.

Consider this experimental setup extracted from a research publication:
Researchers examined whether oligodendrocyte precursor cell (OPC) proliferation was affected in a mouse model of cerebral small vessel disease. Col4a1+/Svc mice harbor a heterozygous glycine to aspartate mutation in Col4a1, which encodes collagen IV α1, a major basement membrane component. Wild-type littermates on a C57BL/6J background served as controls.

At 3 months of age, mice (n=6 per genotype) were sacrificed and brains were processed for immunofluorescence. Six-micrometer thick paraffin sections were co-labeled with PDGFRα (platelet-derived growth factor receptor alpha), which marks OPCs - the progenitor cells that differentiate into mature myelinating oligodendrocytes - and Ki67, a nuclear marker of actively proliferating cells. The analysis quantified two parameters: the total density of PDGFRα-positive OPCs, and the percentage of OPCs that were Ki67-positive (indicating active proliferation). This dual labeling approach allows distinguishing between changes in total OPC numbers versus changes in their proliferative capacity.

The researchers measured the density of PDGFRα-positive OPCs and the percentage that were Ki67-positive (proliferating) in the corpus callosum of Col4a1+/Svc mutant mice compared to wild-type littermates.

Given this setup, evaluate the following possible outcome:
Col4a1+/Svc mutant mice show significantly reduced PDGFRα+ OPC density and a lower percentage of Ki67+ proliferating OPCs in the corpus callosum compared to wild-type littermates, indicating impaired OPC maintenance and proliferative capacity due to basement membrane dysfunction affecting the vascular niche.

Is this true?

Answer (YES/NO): NO